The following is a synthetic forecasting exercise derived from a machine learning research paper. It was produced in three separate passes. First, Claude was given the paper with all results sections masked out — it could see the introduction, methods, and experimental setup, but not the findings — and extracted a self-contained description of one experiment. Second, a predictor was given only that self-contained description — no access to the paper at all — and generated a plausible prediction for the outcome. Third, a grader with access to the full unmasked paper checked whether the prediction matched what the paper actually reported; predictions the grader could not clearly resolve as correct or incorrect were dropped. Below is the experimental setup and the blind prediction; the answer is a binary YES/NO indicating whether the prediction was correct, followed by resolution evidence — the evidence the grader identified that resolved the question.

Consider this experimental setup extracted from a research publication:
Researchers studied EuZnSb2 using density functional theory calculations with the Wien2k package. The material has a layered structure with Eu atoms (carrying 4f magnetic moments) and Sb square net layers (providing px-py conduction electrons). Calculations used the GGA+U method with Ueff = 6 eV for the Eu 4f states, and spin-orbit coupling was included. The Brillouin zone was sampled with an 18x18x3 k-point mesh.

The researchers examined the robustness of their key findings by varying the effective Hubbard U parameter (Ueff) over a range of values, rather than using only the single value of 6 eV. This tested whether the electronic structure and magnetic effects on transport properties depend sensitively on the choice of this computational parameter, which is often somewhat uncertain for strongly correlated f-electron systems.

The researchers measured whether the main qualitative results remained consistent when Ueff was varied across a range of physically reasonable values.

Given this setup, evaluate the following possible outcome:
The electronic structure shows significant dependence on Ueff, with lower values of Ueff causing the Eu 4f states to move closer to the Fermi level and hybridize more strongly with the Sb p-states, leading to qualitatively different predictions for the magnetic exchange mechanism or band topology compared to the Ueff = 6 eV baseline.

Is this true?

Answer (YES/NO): NO